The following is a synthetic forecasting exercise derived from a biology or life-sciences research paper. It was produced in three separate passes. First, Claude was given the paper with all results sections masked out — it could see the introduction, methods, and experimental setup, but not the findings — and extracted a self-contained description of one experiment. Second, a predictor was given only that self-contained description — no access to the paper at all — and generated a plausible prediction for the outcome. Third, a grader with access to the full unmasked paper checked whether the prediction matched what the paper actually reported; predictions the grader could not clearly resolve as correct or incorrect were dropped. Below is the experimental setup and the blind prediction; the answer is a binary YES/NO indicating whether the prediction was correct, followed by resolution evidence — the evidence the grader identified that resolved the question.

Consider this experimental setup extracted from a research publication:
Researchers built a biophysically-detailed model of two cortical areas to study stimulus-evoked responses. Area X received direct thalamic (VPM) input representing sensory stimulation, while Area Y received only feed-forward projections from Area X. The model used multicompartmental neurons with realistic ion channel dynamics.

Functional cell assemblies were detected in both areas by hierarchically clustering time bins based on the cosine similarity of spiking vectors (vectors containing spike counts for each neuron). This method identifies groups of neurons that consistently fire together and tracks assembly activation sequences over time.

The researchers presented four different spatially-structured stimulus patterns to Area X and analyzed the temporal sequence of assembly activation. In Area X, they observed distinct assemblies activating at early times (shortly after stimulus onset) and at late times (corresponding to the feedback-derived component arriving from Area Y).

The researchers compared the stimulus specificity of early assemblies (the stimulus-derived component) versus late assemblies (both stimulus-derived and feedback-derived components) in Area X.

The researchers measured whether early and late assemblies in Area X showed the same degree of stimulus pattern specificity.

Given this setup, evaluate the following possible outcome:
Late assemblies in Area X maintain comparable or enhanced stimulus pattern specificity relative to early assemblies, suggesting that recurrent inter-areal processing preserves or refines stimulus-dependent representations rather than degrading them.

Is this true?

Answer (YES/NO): NO